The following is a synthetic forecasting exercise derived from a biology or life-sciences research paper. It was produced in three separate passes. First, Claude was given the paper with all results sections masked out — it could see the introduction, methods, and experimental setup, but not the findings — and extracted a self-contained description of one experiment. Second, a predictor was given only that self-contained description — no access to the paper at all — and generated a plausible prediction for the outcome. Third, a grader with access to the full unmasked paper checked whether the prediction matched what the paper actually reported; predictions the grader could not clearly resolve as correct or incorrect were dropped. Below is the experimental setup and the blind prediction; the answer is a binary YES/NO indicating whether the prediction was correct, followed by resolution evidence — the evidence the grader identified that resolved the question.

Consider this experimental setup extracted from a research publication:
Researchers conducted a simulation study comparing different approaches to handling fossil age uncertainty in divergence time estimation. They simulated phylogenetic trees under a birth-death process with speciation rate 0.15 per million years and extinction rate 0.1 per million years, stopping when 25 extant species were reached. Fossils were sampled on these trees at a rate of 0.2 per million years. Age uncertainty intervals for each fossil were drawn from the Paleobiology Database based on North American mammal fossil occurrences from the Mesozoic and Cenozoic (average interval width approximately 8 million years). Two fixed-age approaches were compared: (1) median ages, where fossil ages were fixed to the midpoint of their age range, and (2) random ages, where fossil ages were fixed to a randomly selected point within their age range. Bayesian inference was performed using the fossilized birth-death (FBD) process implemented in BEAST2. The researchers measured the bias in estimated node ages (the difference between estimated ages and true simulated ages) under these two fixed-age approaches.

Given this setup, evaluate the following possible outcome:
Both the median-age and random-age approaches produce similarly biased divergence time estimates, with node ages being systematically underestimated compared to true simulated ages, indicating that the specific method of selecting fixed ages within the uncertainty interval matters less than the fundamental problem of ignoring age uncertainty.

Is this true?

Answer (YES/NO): NO